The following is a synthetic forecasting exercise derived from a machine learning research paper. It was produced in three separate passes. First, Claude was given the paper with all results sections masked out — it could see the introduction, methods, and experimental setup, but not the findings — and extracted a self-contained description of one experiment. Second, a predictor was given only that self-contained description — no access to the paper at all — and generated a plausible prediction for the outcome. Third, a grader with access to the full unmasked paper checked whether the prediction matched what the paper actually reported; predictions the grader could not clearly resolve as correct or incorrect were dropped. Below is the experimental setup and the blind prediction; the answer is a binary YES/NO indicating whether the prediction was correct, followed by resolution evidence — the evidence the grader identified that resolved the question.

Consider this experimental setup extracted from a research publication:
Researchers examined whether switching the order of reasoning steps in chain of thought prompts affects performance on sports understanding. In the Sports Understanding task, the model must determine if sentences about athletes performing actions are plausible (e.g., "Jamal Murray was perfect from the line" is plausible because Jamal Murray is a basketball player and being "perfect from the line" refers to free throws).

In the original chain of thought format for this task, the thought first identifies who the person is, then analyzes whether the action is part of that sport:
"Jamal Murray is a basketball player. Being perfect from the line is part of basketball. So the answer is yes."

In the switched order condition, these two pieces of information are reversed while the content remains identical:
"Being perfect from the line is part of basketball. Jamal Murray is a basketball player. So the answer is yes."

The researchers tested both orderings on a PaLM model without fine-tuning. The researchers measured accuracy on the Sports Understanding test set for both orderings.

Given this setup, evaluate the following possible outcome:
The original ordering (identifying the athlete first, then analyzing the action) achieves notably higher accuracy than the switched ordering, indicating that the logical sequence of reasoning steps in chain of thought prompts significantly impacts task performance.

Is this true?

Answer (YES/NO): YES